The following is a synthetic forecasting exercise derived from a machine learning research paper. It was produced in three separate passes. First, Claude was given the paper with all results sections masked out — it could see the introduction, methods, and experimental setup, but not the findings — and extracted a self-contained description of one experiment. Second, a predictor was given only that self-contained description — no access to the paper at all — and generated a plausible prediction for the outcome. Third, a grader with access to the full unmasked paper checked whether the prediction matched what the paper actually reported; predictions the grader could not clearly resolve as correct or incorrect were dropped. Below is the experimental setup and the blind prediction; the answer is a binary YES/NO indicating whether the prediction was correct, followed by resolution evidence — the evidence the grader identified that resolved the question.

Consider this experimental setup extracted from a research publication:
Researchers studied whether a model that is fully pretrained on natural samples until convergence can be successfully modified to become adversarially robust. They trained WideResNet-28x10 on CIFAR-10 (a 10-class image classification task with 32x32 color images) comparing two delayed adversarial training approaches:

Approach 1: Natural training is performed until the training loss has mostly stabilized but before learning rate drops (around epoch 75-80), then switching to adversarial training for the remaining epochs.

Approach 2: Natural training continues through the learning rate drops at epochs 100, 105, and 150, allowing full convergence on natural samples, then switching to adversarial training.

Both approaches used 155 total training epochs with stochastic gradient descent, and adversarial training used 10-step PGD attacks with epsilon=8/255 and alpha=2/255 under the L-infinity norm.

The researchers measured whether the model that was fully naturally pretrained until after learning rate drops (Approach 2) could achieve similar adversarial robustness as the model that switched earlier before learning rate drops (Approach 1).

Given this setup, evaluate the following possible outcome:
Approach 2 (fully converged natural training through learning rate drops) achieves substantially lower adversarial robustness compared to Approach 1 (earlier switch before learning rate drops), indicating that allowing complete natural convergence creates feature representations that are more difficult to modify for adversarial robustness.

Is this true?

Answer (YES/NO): YES